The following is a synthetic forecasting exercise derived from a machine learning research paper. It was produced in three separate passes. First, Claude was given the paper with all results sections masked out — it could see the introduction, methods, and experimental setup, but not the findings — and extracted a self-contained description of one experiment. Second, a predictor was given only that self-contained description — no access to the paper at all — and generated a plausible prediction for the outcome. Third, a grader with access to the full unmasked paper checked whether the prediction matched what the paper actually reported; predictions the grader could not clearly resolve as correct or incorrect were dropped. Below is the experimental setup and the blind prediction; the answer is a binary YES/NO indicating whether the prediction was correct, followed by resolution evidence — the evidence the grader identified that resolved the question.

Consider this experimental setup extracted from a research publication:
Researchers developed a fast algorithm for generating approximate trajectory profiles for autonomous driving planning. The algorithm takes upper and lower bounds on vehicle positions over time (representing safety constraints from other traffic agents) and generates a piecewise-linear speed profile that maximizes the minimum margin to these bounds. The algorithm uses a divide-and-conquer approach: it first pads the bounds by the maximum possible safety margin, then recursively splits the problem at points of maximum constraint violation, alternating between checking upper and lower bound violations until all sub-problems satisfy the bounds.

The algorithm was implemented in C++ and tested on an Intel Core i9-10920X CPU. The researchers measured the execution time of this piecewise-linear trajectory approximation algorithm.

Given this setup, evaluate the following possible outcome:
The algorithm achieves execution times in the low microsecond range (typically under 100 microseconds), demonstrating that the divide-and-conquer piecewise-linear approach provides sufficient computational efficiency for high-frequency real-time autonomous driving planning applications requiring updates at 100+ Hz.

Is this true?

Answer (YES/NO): YES